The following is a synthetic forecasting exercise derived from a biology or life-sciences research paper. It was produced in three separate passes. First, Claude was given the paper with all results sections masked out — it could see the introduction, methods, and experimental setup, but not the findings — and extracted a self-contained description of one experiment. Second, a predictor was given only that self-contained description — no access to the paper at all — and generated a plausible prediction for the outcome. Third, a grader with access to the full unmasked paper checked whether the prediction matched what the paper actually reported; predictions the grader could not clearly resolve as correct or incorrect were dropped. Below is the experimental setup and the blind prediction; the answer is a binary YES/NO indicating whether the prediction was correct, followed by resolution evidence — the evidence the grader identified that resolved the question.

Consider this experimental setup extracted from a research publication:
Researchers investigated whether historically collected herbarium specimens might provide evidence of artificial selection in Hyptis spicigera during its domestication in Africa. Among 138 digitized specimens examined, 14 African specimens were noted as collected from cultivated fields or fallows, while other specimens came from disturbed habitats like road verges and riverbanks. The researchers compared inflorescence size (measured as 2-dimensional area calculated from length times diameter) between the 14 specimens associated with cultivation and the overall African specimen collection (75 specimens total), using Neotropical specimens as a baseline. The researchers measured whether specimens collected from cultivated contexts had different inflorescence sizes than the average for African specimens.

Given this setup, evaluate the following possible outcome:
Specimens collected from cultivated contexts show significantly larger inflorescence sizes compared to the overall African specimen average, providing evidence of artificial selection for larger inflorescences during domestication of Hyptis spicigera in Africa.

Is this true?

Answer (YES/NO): NO